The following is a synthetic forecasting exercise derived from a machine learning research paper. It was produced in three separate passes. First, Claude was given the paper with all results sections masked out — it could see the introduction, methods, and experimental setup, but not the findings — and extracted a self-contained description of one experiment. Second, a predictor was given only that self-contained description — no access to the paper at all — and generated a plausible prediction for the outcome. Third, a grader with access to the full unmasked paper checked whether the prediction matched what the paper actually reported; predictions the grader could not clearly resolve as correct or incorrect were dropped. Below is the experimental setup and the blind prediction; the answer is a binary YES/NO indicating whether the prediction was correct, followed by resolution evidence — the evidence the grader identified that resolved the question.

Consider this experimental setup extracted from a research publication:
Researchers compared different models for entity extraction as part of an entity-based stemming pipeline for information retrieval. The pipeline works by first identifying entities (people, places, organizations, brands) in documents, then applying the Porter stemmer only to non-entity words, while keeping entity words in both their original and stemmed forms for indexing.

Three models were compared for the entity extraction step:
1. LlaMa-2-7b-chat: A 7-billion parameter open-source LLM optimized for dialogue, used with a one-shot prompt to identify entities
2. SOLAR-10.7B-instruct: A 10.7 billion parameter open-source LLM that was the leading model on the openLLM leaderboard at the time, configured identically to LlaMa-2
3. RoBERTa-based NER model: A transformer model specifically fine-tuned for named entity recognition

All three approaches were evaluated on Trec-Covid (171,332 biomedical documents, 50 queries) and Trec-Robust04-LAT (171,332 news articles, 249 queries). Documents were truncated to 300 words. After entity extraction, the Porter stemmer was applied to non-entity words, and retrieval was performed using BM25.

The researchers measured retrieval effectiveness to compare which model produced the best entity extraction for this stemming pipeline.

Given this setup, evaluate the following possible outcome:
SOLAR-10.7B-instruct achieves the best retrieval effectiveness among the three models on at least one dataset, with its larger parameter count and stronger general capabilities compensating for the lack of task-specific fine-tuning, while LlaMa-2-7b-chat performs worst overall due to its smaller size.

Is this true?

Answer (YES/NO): NO